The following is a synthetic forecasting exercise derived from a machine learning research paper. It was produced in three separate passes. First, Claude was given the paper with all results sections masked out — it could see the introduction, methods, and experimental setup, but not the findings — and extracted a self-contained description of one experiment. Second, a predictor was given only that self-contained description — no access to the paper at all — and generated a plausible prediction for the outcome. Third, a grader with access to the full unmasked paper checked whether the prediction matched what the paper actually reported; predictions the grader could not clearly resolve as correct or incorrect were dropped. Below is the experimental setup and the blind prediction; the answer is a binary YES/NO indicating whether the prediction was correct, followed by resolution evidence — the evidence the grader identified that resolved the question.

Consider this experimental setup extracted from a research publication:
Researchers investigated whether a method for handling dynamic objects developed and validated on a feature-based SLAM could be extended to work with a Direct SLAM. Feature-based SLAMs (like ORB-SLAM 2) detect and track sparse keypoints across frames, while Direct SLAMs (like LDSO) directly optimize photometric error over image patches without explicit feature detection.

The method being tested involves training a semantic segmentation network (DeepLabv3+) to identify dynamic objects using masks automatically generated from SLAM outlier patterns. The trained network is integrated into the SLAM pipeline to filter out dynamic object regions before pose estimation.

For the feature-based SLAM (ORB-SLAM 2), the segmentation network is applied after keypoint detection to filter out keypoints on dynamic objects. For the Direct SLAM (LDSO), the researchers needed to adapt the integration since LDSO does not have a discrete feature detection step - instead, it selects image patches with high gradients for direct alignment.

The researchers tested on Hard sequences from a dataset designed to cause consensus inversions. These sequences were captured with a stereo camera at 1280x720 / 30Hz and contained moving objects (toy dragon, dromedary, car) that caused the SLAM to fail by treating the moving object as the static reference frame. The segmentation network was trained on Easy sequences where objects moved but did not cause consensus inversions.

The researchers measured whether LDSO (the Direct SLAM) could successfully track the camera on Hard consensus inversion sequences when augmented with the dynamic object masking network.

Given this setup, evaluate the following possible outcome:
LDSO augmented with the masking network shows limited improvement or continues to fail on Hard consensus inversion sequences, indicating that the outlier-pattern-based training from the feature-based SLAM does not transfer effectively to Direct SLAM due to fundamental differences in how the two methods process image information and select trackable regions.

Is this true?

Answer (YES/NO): NO